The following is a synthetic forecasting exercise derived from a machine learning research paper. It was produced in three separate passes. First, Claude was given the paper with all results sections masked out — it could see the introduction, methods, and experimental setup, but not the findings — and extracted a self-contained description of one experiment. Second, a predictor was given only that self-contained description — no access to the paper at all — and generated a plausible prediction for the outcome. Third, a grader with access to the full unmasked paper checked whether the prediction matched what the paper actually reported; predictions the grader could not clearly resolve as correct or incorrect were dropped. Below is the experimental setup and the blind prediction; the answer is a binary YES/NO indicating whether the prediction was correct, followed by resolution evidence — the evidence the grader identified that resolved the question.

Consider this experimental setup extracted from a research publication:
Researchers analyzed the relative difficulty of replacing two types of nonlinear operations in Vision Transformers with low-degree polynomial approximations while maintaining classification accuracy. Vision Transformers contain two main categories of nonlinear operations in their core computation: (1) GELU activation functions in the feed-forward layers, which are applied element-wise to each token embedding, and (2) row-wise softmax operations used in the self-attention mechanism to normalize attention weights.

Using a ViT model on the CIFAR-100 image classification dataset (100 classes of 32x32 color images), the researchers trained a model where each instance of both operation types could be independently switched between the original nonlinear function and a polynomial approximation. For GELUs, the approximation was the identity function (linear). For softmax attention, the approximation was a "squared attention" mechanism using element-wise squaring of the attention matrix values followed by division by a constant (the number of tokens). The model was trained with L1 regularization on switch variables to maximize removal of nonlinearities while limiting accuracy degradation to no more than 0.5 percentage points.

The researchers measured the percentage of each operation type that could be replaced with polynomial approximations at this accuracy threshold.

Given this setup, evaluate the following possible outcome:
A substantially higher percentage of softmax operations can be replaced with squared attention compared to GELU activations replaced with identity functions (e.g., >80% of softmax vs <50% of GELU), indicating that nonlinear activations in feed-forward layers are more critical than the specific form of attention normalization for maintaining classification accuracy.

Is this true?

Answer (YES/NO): NO